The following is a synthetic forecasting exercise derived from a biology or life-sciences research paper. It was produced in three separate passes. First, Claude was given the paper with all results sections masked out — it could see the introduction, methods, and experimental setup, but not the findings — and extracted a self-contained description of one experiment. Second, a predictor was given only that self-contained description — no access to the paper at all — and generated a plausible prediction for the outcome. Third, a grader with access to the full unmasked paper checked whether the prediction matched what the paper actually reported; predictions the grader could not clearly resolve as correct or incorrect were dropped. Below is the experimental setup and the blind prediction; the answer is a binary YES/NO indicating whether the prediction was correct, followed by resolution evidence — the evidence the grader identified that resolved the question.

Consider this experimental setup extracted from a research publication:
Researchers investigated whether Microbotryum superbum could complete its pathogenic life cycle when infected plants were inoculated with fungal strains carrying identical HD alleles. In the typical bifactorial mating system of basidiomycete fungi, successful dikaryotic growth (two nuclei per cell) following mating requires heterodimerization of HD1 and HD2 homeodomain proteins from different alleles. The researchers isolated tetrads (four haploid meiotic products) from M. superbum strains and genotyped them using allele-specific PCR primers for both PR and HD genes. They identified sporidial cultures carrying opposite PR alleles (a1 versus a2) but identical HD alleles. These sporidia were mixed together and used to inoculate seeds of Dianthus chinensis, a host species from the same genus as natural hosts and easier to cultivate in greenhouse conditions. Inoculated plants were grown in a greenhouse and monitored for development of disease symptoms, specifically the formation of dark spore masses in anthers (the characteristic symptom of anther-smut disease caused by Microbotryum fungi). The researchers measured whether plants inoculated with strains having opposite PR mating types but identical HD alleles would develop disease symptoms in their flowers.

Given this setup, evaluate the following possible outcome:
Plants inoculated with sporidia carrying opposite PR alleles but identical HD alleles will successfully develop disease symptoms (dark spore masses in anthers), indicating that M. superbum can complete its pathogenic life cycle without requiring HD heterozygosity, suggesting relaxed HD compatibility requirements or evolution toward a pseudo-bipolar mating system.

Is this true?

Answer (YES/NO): YES